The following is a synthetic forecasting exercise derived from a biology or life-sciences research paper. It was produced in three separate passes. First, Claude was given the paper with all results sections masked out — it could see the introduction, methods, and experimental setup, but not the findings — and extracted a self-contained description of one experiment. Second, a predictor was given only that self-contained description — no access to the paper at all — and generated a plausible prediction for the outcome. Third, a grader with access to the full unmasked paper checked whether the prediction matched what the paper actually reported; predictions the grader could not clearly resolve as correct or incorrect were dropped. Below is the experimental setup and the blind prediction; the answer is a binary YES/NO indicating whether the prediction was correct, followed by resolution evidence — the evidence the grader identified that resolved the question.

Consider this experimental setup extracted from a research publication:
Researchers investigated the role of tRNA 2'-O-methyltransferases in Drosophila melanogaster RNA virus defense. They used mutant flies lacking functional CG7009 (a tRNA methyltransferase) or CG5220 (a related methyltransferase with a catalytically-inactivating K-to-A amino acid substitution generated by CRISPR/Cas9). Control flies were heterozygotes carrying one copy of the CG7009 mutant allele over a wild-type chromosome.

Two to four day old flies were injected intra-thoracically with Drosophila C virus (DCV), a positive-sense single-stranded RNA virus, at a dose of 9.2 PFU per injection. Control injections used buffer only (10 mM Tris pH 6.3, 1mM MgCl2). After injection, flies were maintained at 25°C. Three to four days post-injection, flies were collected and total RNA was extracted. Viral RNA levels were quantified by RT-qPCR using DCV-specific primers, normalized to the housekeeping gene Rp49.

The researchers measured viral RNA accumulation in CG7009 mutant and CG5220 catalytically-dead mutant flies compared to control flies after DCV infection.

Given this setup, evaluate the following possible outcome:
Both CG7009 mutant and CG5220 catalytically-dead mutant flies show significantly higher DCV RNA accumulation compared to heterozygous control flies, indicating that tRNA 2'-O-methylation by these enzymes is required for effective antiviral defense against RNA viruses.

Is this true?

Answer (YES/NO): YES